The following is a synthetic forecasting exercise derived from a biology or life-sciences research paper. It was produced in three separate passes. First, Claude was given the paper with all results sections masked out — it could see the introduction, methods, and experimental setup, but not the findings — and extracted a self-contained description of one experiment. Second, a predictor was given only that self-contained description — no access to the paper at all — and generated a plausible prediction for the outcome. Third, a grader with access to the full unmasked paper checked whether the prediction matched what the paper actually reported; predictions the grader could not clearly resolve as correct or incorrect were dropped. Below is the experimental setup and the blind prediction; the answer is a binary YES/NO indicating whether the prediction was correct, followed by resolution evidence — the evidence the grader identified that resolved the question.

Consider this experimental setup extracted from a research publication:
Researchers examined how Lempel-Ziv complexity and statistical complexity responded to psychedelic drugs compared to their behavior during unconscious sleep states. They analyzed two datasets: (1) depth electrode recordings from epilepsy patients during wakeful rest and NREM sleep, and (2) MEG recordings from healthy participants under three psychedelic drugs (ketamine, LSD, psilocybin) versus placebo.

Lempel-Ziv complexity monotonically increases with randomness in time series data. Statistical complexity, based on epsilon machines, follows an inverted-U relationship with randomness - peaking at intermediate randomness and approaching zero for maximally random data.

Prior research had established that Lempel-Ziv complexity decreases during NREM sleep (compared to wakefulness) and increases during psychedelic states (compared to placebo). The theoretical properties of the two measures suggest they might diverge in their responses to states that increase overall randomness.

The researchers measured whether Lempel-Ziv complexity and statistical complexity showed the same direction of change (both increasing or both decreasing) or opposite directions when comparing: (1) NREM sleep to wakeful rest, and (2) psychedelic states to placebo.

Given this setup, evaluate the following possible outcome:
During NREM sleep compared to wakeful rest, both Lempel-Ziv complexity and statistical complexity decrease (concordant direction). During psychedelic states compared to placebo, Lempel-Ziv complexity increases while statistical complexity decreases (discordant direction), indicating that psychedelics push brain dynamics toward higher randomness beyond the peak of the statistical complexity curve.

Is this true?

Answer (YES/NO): NO